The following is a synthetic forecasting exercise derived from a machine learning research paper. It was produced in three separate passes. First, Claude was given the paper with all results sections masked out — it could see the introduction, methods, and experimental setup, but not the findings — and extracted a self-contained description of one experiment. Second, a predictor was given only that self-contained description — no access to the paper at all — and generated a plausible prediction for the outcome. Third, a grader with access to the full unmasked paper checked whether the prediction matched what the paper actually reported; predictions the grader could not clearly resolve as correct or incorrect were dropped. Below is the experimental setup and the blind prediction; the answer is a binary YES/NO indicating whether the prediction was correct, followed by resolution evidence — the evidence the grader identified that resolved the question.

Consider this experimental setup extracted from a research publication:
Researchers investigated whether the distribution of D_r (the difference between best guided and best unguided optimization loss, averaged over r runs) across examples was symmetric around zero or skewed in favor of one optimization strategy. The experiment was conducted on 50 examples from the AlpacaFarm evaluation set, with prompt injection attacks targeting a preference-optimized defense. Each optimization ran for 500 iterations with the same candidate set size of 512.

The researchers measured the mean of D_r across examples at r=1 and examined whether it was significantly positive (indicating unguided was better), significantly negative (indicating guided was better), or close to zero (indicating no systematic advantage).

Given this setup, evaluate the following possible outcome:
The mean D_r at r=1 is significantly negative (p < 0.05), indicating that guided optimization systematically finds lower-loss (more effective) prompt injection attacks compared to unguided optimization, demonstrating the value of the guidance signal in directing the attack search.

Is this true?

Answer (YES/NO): NO